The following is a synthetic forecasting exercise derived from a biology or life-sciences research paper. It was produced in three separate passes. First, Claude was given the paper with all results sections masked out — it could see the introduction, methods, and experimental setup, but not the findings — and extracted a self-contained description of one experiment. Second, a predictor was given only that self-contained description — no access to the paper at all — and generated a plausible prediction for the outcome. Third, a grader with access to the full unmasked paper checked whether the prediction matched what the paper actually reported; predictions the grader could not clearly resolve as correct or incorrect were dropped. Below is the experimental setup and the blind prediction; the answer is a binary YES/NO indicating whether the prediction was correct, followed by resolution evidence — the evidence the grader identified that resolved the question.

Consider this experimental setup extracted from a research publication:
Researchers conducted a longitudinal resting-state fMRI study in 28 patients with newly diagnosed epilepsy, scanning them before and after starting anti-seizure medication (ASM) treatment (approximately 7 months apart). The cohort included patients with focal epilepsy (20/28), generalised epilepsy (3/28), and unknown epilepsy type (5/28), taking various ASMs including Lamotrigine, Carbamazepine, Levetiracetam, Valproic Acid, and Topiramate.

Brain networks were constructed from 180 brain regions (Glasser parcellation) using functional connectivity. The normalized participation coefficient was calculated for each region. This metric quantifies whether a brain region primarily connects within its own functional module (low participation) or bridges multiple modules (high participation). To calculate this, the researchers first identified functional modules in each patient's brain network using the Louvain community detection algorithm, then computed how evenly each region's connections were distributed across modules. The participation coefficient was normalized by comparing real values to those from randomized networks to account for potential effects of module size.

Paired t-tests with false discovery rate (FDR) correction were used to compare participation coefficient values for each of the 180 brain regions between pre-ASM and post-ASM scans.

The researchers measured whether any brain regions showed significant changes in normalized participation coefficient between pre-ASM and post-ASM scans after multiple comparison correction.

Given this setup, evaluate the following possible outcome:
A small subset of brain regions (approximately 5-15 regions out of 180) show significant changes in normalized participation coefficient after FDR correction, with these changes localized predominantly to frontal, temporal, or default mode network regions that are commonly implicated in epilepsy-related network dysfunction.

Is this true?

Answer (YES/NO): NO